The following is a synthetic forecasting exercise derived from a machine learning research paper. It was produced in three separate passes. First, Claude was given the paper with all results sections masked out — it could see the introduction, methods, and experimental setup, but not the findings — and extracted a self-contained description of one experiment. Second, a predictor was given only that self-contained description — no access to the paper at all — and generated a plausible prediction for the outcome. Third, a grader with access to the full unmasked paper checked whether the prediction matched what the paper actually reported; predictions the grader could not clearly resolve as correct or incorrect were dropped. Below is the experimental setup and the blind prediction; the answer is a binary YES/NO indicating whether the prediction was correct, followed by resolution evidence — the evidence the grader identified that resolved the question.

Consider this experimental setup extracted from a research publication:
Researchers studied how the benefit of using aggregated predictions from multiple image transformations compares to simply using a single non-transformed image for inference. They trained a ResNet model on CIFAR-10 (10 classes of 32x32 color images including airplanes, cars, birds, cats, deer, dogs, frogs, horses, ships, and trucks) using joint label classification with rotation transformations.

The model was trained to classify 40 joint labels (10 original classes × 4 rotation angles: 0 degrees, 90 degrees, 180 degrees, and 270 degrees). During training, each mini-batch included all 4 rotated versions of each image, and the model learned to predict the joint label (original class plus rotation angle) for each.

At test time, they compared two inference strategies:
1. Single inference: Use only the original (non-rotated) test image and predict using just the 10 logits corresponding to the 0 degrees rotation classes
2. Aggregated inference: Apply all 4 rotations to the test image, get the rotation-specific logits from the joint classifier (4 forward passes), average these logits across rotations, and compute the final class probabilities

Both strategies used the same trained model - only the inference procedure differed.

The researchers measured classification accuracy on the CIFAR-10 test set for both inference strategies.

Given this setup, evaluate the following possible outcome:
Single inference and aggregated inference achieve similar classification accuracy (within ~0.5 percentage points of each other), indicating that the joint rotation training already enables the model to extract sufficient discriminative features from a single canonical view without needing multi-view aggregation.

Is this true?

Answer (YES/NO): NO